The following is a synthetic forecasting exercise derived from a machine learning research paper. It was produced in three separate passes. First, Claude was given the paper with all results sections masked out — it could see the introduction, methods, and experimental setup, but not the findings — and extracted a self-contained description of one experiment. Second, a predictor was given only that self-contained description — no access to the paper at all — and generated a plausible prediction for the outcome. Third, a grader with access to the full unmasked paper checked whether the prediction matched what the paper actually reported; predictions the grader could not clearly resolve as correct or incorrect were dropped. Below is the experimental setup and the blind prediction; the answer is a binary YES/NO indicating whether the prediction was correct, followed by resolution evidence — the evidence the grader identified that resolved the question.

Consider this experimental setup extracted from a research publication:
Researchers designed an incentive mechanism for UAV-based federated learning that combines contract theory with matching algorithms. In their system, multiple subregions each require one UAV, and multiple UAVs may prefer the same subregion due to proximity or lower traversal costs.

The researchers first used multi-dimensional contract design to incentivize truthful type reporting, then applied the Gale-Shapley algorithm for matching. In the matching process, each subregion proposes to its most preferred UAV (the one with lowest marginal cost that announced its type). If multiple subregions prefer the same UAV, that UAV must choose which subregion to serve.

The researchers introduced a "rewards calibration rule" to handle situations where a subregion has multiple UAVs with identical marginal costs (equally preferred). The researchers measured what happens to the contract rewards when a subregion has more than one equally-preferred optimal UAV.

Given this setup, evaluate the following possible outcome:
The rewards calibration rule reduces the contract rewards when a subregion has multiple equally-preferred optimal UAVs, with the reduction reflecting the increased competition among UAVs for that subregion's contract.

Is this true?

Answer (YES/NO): YES